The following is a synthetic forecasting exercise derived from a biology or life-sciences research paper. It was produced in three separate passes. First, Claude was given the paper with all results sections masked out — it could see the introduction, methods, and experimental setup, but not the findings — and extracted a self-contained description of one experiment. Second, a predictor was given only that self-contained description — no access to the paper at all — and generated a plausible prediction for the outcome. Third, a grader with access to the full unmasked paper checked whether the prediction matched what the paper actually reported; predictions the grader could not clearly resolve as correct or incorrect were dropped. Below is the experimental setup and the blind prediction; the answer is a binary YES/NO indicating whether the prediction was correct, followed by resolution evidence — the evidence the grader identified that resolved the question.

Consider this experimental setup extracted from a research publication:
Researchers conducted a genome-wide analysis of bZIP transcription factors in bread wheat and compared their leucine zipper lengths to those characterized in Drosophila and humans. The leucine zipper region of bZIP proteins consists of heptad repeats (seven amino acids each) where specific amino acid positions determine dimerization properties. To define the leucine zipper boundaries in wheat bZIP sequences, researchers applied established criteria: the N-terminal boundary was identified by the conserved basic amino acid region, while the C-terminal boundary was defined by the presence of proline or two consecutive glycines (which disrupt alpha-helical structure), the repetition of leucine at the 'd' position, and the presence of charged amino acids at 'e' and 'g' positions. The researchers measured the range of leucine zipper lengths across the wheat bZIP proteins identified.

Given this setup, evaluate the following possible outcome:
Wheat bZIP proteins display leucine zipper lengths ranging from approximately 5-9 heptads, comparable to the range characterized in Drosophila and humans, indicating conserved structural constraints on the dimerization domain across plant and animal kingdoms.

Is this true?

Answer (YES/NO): NO